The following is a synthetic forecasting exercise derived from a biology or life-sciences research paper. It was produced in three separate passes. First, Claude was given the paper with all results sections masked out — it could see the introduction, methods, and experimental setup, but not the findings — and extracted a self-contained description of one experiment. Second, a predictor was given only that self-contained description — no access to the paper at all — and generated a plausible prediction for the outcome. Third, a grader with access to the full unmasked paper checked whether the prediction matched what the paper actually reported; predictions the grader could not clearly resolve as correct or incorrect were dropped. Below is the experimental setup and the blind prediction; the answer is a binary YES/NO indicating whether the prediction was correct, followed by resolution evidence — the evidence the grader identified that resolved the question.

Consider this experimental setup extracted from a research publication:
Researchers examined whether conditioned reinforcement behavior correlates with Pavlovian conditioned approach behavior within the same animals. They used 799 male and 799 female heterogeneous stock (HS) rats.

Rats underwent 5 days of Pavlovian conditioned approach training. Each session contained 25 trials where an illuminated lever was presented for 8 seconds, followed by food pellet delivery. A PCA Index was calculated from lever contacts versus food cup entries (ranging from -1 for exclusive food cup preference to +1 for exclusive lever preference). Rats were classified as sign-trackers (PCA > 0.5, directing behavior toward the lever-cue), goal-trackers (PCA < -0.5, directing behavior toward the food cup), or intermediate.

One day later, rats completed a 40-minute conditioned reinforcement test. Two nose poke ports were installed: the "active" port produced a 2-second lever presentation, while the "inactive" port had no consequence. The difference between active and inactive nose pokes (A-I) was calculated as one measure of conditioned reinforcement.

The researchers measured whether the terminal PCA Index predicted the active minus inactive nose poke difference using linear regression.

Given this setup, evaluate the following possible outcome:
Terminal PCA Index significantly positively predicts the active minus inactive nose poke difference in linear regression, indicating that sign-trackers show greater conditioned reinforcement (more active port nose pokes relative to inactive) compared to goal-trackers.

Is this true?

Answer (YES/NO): YES